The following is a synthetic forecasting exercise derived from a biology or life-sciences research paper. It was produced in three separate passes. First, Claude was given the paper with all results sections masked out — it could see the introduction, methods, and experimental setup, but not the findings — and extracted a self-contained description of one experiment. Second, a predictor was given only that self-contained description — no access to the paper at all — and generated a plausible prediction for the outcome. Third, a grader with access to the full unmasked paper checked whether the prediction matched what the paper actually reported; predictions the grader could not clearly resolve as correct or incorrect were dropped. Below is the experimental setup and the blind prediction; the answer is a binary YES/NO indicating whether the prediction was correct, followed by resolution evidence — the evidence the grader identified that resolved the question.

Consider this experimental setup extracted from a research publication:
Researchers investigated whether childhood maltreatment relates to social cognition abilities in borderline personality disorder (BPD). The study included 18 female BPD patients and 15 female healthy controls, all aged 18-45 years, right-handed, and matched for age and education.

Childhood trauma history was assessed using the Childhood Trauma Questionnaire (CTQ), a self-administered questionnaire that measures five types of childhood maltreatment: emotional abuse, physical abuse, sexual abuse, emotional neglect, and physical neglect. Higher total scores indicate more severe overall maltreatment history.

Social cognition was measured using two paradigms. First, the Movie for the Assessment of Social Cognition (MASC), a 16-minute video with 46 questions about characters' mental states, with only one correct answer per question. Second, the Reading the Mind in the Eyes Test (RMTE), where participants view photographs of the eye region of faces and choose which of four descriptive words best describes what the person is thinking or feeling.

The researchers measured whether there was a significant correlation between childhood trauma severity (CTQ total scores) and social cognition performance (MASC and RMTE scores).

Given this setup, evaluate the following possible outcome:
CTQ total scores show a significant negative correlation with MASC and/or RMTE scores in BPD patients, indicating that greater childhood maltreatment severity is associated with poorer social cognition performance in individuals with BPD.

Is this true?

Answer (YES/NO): YES